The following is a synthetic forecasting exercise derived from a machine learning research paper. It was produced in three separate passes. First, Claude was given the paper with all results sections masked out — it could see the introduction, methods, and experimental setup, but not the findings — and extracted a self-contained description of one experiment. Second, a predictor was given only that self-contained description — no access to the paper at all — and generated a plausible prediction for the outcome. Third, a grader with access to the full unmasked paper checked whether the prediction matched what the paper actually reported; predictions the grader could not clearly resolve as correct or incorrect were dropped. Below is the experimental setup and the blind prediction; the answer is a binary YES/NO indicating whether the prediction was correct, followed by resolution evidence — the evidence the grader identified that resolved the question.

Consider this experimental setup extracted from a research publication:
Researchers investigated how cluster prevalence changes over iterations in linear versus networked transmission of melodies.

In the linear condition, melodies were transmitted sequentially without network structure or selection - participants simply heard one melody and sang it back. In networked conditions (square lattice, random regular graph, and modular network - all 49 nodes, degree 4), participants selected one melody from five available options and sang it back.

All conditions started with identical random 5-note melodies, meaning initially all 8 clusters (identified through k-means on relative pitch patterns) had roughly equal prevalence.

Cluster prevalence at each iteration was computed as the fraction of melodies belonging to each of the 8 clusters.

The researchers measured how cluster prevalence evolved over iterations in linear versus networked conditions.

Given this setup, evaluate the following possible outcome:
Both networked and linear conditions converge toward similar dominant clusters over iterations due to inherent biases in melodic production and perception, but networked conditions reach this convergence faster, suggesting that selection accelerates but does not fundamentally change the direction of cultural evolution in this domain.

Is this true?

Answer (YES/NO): NO